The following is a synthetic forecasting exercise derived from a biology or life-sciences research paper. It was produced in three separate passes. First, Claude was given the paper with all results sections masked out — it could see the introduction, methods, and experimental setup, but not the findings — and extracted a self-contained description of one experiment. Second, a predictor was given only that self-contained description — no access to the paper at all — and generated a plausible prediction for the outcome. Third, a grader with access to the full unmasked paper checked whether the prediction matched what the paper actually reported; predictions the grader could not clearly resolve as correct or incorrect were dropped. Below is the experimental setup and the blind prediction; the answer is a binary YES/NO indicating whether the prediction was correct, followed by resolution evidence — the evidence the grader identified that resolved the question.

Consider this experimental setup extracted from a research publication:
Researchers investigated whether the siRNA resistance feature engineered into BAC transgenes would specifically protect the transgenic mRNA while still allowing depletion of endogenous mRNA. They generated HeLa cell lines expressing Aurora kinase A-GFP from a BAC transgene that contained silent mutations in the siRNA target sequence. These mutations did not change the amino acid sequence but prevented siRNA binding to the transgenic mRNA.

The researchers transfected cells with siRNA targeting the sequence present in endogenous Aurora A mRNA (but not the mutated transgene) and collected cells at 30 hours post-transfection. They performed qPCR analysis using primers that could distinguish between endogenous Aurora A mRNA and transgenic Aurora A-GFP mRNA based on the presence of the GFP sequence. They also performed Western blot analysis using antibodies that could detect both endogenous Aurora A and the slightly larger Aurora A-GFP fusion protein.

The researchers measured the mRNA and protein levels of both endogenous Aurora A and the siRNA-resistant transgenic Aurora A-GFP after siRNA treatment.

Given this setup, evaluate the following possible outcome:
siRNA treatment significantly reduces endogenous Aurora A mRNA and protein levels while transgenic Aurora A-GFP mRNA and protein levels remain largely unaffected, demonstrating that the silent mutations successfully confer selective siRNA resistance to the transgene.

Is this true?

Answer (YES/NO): YES